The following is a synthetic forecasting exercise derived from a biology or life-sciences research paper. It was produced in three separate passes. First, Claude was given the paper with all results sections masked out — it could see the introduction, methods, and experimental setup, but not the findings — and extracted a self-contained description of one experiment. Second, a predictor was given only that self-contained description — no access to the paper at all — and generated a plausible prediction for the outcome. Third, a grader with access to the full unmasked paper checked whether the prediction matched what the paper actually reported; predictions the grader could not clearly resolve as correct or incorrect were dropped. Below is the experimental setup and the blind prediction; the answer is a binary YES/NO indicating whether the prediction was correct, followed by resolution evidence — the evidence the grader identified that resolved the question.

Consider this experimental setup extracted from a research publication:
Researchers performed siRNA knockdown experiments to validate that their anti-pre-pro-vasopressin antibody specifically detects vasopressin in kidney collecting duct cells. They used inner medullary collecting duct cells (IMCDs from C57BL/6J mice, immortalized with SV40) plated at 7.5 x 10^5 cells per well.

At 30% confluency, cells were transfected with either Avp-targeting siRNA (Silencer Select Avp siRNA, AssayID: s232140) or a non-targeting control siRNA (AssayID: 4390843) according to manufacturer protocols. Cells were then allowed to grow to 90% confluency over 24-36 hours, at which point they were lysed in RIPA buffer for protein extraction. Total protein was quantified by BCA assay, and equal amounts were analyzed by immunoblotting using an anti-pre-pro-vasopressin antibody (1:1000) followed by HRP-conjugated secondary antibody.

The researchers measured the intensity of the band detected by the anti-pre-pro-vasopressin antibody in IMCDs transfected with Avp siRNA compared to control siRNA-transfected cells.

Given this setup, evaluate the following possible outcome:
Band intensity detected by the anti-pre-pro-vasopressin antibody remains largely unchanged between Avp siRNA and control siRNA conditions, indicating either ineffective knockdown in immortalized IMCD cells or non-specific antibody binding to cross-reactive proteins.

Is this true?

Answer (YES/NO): NO